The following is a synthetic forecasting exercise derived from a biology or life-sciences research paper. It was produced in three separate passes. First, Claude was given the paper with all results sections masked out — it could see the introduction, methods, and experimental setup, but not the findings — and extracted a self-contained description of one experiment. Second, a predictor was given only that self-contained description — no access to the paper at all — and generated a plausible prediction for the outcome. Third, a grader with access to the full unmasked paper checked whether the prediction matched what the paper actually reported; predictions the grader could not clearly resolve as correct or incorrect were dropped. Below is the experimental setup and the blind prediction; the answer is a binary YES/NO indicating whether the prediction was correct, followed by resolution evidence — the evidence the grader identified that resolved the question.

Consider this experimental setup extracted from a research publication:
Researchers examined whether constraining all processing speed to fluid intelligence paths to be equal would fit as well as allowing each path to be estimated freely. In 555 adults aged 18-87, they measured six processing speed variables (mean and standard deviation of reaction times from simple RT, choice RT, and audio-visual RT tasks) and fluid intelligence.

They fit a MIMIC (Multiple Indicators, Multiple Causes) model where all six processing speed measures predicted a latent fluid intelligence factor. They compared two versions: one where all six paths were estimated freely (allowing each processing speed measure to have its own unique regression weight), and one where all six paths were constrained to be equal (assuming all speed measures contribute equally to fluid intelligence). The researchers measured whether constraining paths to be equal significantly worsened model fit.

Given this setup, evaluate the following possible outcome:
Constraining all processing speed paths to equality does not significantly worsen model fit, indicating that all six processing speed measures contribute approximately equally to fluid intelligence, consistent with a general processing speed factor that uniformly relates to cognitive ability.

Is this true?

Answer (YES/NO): NO